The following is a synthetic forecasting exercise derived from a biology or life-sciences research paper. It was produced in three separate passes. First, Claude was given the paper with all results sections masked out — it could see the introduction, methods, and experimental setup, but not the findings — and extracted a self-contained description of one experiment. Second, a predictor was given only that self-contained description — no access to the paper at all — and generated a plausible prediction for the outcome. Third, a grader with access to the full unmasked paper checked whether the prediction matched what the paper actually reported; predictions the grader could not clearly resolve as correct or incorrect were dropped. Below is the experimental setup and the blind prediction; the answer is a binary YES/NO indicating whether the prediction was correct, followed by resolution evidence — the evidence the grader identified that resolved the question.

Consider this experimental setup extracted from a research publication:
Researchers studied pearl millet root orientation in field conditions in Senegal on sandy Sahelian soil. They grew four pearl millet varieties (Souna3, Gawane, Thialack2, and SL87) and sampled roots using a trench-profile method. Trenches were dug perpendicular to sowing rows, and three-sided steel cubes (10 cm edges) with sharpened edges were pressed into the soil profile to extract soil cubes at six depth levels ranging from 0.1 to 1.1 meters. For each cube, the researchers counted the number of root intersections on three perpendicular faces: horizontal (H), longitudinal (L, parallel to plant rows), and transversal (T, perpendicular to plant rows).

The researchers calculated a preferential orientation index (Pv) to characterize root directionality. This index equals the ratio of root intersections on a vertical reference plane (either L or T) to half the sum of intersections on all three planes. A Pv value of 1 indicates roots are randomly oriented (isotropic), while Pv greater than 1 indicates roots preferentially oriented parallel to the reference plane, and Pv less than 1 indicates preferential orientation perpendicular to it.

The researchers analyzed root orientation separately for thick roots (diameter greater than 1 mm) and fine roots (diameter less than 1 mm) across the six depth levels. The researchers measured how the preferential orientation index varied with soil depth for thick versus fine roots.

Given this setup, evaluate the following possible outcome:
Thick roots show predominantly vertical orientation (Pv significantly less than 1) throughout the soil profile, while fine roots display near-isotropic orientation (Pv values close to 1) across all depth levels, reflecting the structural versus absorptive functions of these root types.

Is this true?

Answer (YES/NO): NO